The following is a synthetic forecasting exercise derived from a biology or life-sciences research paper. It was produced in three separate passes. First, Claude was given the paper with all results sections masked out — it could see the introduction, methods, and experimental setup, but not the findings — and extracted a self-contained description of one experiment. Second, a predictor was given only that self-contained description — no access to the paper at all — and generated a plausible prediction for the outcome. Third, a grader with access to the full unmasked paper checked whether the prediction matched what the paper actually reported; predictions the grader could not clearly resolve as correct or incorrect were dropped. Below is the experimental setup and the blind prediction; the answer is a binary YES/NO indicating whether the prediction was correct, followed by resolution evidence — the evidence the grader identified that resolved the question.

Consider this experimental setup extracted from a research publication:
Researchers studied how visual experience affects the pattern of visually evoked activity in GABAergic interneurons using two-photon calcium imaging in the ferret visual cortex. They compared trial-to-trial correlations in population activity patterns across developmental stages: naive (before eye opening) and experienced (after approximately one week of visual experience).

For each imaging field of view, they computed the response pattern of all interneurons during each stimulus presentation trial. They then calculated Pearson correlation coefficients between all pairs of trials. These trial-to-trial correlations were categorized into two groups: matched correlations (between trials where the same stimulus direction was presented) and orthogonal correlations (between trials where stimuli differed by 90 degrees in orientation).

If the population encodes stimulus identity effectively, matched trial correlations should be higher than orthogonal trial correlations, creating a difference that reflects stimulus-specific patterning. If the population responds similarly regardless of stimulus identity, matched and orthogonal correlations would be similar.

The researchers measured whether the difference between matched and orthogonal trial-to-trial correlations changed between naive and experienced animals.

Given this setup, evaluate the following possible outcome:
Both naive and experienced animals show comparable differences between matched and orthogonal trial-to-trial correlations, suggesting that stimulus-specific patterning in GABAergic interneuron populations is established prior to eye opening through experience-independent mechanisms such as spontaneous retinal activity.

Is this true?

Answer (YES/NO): NO